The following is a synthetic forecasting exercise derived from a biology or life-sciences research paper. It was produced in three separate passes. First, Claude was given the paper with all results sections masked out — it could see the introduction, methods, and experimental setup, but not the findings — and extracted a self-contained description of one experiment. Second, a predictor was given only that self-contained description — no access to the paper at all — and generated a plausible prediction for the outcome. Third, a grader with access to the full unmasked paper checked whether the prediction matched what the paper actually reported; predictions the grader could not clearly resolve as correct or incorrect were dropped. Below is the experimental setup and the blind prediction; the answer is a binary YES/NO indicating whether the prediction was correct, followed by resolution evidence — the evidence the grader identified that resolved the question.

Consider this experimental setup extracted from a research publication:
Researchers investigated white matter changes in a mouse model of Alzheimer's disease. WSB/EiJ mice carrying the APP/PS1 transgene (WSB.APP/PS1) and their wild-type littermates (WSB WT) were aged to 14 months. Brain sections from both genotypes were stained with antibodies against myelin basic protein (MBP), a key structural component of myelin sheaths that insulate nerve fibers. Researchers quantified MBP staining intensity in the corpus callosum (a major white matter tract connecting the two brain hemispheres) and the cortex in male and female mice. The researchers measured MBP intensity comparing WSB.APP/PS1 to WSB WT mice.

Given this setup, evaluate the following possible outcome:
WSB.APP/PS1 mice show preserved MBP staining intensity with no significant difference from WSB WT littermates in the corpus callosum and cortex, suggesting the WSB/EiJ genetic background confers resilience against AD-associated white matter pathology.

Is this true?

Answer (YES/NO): NO